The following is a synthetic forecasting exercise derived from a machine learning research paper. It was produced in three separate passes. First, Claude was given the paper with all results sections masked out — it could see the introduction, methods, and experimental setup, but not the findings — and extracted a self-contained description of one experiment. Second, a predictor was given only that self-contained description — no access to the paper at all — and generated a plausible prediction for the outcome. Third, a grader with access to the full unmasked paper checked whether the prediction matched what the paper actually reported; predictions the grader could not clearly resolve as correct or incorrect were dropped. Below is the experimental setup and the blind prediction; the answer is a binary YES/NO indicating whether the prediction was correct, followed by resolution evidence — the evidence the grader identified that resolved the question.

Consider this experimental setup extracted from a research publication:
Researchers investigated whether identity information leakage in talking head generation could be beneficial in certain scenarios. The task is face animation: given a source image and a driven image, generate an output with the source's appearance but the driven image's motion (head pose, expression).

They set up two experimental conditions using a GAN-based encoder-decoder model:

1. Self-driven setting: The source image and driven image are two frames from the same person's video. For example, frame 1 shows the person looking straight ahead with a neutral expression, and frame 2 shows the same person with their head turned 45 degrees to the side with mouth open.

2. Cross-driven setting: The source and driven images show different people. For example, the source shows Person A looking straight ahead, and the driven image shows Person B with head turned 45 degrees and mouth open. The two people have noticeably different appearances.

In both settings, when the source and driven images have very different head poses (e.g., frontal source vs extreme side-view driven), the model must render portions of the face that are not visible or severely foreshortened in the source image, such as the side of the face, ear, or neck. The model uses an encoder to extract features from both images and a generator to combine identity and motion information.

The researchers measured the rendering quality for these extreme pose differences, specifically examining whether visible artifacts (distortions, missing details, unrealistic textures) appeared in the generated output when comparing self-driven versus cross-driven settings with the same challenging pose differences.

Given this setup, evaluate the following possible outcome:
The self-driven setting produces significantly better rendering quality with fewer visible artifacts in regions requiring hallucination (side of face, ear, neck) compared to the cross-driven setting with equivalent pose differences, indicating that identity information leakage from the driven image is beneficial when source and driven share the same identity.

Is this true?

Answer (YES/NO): YES